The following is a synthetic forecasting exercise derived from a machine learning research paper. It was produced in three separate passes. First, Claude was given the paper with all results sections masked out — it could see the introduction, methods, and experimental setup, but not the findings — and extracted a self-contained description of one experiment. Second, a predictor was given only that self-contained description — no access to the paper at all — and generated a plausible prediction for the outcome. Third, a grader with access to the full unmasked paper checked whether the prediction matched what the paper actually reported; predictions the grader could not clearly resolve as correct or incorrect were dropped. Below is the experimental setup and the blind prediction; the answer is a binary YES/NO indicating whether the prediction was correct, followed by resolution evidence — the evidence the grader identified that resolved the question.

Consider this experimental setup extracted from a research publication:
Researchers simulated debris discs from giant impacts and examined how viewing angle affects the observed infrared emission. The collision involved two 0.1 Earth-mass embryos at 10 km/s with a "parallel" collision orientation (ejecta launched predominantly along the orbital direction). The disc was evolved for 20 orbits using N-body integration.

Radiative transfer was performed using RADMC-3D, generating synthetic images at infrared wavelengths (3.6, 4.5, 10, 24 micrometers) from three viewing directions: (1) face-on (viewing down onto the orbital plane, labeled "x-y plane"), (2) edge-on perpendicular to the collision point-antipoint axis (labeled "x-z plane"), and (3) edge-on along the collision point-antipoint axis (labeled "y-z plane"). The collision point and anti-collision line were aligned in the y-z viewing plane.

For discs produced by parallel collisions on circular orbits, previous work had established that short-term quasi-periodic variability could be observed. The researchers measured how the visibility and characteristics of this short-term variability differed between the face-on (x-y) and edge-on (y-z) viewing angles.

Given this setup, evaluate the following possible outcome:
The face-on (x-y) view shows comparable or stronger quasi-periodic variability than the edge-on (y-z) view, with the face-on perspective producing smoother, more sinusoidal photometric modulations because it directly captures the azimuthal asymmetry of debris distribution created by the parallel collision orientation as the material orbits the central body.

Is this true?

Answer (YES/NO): YES